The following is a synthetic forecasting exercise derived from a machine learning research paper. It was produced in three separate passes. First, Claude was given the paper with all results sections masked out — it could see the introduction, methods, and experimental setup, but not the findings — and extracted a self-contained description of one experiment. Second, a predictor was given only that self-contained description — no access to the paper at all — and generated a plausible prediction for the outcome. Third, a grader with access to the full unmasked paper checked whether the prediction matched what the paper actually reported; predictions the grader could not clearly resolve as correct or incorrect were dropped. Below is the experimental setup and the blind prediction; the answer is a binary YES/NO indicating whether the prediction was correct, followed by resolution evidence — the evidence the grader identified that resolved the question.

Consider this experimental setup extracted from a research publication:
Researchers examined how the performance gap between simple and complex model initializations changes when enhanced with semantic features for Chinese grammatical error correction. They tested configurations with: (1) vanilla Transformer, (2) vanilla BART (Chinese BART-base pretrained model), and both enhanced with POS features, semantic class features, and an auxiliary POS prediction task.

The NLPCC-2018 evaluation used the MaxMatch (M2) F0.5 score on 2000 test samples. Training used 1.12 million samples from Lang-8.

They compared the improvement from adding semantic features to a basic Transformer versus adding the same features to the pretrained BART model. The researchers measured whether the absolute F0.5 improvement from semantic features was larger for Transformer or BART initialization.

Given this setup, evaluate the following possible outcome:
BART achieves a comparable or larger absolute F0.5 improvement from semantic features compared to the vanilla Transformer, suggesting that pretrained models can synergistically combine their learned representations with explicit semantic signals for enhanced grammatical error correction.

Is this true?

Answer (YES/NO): NO